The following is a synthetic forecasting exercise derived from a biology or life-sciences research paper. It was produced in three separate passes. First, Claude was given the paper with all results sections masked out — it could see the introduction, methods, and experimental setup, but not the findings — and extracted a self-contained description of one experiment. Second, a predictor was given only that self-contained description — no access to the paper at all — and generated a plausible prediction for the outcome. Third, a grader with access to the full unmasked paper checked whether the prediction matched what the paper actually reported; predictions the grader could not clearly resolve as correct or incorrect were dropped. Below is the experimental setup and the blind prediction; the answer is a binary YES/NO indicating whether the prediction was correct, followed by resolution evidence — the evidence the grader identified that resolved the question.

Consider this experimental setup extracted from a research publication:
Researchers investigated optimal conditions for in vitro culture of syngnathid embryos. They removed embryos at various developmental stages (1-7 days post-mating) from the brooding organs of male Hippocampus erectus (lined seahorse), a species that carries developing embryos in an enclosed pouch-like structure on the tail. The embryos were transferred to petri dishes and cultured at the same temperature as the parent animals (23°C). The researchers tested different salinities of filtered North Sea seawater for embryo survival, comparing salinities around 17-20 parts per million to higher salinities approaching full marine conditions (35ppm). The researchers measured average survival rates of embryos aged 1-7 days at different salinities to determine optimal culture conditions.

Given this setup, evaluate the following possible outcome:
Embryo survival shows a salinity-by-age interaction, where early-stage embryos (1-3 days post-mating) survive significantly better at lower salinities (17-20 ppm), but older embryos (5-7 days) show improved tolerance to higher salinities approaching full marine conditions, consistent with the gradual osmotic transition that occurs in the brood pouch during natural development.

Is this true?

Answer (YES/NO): NO